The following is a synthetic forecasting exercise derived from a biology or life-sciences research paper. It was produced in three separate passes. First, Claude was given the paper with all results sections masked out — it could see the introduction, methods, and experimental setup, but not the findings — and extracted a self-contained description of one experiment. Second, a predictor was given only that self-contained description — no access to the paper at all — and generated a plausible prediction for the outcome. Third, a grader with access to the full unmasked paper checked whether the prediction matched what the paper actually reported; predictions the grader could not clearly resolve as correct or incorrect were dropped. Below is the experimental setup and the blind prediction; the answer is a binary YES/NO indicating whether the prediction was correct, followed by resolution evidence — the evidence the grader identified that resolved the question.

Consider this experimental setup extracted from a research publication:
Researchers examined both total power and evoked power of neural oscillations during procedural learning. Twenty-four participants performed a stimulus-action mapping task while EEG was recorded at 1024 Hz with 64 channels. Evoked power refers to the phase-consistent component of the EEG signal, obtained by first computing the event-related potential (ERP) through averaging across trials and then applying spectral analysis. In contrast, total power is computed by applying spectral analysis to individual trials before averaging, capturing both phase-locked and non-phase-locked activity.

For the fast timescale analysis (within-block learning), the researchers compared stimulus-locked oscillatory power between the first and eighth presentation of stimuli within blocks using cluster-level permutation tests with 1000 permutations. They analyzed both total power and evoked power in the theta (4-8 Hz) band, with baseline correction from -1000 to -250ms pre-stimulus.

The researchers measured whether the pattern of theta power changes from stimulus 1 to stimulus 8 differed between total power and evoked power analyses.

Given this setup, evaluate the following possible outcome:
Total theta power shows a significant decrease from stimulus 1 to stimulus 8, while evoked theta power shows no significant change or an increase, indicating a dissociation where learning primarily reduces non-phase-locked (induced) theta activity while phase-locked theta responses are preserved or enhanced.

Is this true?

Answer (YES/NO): NO